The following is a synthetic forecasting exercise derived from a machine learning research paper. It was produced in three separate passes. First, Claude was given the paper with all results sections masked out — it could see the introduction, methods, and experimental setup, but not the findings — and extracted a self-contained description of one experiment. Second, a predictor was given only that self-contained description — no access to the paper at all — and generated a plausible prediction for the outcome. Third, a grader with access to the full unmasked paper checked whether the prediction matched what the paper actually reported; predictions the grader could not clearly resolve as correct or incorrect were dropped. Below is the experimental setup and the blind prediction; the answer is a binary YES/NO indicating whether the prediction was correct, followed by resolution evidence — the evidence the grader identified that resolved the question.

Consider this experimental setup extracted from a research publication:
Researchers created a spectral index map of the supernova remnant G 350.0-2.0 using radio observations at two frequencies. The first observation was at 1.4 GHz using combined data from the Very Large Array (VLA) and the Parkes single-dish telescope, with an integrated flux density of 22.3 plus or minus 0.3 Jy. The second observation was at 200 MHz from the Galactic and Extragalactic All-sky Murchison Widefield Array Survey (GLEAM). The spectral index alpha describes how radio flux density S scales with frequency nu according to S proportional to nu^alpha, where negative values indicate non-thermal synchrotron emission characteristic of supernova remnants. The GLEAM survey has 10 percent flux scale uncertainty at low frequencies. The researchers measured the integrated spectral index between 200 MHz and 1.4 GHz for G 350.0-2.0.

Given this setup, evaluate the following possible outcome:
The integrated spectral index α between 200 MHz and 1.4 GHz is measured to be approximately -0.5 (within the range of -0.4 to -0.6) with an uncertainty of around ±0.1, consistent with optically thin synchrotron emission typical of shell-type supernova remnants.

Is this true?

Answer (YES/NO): NO